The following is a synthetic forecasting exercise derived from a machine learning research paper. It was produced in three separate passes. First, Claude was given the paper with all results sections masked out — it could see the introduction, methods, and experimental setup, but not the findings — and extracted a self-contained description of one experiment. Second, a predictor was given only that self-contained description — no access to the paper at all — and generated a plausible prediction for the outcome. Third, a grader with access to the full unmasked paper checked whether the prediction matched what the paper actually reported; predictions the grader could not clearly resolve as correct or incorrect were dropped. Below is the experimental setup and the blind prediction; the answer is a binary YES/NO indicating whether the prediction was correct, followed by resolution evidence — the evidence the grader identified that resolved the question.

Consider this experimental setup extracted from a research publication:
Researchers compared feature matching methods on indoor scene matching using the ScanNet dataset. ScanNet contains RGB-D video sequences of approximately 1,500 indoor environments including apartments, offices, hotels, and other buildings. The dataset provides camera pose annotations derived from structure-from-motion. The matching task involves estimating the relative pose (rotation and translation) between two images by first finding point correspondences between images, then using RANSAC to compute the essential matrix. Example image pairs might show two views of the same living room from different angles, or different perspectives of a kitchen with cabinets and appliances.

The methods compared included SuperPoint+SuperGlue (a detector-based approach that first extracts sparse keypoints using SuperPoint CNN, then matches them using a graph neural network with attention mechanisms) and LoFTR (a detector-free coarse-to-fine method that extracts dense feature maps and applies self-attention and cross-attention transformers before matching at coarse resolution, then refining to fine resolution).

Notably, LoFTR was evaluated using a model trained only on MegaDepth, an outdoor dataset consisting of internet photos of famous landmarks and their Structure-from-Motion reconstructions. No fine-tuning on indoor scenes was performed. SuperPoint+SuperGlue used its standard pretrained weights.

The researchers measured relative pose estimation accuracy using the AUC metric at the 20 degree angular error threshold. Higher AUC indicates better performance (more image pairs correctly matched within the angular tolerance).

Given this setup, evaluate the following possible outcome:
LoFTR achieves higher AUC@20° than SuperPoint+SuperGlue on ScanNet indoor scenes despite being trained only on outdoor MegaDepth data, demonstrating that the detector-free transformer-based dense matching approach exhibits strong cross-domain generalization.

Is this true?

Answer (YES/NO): NO